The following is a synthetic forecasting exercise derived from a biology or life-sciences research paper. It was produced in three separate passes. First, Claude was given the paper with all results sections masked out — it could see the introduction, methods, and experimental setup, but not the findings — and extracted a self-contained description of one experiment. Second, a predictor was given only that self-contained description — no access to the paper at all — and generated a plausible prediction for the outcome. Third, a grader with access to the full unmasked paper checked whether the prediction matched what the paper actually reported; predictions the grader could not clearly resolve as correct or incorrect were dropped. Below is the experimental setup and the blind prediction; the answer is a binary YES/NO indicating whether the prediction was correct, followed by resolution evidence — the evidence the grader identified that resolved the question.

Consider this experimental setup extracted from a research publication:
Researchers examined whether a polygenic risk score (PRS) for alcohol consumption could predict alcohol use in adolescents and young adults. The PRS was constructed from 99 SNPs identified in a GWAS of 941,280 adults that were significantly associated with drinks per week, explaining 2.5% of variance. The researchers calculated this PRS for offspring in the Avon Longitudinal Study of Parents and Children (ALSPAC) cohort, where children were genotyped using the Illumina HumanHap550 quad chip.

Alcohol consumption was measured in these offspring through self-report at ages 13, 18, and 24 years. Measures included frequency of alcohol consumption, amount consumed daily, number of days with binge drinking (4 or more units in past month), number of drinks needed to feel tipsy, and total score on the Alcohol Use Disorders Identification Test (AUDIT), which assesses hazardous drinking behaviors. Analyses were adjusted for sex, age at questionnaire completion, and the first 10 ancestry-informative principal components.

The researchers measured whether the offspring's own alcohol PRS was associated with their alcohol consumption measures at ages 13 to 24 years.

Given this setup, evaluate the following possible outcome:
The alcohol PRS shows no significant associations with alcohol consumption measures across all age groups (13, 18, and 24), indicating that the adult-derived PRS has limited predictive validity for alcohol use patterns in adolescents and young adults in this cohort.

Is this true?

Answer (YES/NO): YES